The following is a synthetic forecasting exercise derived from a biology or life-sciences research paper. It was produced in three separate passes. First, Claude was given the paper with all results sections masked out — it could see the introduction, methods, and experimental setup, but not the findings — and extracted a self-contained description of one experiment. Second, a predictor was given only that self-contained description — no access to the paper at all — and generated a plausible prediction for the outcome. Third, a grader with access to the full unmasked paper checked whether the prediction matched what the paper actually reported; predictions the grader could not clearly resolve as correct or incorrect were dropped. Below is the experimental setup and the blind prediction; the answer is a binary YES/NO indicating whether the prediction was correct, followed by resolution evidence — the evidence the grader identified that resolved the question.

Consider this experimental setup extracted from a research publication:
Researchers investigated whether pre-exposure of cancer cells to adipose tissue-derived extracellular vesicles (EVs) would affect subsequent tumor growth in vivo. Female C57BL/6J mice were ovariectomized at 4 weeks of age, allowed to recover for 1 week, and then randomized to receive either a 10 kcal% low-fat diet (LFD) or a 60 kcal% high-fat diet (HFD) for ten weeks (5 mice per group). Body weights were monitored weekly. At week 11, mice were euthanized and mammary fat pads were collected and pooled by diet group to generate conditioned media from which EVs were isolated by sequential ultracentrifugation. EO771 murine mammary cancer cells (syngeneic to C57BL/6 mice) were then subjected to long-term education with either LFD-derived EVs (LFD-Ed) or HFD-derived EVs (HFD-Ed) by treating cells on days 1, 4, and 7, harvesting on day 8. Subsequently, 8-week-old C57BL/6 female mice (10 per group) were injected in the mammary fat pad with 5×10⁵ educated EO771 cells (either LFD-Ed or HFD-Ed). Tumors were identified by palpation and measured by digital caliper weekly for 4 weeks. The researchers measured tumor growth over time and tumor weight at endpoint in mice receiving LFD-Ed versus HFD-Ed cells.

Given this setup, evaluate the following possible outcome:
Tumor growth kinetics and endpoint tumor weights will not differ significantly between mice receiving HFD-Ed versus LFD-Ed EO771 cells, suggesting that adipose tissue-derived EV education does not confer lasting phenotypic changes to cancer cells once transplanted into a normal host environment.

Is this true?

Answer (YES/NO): NO